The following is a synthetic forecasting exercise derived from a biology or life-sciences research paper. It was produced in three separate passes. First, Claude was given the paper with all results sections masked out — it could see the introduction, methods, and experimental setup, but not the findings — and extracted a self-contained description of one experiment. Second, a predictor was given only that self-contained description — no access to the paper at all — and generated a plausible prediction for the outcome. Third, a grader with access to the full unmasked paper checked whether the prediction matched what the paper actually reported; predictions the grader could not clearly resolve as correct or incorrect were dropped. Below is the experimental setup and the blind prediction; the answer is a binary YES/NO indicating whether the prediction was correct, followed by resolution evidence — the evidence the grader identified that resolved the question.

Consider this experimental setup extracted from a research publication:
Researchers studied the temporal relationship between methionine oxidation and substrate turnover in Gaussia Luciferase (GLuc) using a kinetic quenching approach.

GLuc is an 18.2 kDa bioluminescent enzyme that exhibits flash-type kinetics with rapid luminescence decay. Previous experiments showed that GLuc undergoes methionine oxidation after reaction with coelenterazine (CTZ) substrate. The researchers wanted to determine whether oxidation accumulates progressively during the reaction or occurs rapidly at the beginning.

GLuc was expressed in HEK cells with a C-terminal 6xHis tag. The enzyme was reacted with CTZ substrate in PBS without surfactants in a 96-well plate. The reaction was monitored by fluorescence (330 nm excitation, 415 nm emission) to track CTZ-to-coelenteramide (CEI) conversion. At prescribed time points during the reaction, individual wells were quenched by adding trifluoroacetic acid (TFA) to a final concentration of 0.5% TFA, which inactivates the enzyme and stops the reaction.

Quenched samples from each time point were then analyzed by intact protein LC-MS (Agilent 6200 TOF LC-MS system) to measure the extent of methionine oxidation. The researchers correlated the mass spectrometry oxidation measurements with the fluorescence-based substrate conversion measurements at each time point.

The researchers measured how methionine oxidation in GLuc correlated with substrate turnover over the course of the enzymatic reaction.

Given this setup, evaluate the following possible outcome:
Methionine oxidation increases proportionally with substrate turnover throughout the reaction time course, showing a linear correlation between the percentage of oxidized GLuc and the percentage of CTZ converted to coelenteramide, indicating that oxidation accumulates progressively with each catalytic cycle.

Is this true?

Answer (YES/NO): NO